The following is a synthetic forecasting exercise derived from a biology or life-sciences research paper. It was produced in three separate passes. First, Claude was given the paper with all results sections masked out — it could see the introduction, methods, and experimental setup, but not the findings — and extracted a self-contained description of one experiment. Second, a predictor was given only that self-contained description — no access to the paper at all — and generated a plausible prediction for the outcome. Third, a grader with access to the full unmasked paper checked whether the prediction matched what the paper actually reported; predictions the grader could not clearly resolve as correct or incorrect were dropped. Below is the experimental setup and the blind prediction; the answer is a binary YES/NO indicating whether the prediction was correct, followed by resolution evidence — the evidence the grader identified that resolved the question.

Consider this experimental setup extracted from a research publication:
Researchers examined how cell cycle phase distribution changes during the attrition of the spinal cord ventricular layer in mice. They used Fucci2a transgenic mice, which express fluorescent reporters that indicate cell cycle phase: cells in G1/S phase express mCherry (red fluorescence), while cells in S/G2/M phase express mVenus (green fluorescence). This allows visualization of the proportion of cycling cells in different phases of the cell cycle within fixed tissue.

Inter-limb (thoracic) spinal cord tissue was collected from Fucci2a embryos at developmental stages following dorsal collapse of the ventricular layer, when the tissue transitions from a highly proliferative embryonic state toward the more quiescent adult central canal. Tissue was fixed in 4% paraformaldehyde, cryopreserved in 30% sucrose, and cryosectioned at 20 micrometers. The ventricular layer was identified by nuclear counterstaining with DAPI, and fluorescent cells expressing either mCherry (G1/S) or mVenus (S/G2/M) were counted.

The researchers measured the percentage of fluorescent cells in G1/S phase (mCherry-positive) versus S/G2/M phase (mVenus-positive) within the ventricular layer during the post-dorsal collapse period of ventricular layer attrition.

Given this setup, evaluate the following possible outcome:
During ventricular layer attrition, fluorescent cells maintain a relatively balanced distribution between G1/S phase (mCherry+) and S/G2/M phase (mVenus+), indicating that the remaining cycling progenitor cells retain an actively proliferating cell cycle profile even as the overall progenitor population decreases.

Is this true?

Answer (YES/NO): NO